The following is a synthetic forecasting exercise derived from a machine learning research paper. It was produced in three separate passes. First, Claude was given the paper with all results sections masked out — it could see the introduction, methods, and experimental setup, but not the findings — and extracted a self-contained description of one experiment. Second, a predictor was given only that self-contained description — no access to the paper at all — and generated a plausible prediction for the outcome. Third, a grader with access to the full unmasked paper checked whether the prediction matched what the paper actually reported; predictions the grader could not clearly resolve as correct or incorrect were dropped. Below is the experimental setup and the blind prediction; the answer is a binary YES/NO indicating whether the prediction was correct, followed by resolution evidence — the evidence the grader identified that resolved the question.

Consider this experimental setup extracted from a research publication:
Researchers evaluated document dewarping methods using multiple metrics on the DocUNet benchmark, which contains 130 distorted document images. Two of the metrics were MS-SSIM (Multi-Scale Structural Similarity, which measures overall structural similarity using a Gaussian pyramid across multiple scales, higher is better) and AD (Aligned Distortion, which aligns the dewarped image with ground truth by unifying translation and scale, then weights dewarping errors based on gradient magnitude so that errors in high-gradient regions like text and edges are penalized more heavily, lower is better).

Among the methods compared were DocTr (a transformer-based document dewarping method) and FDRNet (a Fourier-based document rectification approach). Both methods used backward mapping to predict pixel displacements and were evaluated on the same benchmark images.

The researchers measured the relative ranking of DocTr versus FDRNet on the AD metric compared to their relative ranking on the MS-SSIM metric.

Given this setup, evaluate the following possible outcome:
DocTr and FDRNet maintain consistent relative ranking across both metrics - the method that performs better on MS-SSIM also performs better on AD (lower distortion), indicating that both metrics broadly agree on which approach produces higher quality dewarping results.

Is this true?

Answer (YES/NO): NO